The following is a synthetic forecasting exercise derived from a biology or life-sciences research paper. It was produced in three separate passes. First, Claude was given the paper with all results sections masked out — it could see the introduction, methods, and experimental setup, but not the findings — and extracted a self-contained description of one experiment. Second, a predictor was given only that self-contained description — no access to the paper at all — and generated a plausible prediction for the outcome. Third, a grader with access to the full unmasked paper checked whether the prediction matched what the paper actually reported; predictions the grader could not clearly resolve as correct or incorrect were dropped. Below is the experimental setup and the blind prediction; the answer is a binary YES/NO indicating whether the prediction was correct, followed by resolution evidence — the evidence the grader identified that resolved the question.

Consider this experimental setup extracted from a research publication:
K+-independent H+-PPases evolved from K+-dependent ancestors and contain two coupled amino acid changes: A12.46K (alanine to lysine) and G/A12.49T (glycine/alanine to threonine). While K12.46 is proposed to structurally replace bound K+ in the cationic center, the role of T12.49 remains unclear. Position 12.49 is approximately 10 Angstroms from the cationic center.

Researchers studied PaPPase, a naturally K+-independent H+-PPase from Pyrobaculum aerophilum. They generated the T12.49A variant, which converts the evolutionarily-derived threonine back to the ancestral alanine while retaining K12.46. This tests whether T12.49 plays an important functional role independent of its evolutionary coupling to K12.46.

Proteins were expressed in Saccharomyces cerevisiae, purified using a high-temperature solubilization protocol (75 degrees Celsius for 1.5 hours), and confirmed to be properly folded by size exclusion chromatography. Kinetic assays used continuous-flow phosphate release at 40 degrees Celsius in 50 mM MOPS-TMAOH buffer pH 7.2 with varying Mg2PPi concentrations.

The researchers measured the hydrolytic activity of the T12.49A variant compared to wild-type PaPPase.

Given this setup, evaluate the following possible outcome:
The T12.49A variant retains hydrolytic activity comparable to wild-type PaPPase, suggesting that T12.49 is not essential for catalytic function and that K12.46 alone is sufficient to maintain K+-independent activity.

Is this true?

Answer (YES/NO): NO